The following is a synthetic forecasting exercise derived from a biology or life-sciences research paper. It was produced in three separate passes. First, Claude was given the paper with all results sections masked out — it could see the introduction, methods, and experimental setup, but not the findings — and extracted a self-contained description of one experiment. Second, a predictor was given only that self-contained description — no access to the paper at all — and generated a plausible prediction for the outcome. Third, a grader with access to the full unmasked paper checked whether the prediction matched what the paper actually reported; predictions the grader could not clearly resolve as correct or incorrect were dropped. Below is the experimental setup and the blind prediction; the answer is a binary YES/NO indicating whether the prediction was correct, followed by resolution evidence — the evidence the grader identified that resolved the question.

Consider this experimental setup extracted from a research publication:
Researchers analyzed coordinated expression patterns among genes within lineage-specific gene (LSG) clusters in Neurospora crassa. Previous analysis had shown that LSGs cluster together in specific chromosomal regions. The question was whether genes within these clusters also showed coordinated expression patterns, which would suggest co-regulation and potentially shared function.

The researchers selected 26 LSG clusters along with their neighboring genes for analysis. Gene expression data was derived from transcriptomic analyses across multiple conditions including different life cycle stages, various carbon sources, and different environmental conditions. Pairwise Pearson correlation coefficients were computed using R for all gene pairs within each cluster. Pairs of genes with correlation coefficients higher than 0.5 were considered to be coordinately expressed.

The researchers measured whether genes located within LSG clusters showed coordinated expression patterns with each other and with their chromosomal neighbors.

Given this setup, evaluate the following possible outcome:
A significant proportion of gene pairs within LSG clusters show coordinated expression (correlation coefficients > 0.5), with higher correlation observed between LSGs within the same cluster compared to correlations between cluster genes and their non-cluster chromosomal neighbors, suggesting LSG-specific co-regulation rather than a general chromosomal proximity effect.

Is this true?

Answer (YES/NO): NO